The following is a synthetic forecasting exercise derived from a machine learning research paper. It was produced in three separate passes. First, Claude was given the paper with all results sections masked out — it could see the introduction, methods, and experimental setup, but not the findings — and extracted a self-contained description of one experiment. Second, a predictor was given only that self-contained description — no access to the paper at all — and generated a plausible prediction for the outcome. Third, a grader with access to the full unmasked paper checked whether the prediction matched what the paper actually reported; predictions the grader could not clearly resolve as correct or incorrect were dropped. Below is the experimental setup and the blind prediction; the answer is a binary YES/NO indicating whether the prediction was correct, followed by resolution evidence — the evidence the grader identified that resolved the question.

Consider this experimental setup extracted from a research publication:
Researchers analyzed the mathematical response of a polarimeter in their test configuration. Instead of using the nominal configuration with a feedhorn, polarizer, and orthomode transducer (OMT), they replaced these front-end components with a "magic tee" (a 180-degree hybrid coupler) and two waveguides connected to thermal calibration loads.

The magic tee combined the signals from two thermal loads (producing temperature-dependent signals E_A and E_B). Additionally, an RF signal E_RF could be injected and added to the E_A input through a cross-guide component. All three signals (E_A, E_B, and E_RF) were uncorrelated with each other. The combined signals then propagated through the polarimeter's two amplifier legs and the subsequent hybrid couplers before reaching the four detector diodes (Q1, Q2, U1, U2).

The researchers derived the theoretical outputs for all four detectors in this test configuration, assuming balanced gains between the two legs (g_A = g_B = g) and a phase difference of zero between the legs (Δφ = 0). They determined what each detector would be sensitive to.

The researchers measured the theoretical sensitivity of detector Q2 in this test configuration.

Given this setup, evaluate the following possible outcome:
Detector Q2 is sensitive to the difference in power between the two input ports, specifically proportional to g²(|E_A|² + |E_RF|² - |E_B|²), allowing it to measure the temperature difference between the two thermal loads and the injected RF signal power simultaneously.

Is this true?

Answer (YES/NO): NO